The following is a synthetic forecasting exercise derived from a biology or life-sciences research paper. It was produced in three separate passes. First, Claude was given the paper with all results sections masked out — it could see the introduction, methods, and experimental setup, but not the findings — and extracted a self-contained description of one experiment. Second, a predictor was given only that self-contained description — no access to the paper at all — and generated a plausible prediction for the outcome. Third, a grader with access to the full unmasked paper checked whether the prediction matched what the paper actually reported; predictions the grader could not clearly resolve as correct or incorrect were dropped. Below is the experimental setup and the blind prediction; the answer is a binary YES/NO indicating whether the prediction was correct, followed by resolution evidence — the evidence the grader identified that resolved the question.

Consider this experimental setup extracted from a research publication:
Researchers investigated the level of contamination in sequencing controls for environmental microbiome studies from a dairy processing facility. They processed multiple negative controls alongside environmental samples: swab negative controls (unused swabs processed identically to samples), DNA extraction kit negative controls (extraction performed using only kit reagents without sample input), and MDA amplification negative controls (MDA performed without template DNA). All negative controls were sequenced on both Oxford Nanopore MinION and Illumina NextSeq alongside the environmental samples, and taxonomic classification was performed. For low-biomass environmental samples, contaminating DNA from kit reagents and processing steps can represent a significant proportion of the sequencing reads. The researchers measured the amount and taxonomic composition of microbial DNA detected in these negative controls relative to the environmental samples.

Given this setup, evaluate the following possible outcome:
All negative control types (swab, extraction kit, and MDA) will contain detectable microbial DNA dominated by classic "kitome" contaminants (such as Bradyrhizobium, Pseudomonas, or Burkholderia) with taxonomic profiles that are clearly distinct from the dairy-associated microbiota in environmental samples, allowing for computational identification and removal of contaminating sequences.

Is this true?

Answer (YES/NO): NO